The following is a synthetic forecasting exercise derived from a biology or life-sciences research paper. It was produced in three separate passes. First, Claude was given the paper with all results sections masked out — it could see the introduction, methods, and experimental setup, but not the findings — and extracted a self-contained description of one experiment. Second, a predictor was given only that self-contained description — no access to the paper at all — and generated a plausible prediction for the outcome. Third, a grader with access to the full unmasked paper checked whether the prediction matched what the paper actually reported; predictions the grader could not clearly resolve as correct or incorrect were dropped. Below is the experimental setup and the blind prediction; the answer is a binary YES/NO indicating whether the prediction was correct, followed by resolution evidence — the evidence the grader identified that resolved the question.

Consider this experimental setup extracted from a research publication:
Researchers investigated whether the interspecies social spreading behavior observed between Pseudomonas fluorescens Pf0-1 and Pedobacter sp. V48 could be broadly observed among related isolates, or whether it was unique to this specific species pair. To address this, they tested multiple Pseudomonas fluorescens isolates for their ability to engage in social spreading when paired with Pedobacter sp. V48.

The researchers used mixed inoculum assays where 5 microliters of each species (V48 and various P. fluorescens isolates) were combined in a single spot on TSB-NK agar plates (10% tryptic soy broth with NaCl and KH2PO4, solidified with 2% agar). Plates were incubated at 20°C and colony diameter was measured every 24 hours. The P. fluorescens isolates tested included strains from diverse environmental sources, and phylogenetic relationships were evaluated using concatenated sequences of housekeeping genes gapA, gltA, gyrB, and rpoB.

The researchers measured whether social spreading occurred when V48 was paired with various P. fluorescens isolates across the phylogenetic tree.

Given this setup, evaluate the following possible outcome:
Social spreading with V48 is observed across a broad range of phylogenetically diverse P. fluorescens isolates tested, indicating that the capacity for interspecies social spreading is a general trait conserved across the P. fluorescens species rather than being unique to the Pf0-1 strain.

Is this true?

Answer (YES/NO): NO